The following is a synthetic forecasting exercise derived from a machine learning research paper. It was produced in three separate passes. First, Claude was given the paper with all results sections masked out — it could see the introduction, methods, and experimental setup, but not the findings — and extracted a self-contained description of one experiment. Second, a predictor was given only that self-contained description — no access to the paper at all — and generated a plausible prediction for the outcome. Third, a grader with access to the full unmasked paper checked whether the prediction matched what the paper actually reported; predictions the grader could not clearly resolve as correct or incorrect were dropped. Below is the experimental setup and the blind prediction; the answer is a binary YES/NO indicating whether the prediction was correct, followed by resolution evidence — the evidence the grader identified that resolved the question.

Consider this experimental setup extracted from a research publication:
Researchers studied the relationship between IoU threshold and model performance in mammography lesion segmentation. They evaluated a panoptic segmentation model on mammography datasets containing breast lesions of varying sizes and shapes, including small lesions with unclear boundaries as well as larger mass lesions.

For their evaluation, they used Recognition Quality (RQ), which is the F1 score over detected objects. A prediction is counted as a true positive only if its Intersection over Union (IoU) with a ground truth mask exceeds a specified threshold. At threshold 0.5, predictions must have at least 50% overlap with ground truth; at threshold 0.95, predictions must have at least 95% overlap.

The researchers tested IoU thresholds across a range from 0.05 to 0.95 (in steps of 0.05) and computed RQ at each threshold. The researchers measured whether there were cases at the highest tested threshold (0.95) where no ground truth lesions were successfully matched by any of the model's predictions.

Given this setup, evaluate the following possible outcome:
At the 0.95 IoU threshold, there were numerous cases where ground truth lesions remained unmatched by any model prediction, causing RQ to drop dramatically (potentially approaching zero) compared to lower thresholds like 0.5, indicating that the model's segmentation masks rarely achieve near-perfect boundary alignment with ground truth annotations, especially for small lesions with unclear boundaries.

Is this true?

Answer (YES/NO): NO